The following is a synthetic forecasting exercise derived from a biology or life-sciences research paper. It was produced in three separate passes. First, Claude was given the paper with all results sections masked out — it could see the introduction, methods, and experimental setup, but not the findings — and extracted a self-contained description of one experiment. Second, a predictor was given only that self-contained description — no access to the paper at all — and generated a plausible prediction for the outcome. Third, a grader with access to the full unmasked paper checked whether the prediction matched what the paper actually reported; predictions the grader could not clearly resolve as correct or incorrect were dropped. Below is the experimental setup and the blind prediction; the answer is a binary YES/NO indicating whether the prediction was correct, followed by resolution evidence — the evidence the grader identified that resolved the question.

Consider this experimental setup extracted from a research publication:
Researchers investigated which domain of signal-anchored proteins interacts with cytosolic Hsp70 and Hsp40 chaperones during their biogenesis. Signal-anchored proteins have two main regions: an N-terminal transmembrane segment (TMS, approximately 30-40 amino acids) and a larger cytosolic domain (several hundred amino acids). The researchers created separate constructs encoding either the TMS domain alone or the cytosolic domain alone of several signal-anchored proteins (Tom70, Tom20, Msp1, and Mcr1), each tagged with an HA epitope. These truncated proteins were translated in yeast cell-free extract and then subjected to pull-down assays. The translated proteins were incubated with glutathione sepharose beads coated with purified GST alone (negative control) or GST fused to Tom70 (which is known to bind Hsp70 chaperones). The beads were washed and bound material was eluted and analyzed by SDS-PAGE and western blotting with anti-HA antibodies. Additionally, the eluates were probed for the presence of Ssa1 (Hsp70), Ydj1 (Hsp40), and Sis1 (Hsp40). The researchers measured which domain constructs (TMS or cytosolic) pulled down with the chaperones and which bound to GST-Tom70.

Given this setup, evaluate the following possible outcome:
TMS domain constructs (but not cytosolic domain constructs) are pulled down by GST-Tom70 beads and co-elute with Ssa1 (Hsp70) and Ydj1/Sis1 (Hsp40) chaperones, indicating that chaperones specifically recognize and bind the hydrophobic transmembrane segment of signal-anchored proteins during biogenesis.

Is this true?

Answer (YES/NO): YES